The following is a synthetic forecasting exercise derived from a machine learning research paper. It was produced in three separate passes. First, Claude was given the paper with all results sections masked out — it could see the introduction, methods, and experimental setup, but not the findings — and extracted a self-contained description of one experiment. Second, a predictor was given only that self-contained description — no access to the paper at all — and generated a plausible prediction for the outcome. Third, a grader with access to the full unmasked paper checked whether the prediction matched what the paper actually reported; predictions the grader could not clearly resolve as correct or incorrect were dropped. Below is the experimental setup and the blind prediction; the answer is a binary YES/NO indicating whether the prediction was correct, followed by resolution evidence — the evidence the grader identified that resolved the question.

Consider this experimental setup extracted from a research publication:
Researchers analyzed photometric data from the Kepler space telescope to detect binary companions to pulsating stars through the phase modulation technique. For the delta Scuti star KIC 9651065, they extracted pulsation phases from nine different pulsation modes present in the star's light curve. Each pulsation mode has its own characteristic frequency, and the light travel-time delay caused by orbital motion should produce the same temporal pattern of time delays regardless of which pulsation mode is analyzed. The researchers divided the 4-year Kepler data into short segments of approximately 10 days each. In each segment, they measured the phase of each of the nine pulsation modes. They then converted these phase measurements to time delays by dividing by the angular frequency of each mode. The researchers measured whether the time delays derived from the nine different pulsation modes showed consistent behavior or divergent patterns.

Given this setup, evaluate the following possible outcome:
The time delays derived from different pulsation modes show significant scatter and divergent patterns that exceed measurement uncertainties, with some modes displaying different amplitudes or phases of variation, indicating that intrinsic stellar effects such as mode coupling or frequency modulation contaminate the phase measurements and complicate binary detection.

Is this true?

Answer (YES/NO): NO